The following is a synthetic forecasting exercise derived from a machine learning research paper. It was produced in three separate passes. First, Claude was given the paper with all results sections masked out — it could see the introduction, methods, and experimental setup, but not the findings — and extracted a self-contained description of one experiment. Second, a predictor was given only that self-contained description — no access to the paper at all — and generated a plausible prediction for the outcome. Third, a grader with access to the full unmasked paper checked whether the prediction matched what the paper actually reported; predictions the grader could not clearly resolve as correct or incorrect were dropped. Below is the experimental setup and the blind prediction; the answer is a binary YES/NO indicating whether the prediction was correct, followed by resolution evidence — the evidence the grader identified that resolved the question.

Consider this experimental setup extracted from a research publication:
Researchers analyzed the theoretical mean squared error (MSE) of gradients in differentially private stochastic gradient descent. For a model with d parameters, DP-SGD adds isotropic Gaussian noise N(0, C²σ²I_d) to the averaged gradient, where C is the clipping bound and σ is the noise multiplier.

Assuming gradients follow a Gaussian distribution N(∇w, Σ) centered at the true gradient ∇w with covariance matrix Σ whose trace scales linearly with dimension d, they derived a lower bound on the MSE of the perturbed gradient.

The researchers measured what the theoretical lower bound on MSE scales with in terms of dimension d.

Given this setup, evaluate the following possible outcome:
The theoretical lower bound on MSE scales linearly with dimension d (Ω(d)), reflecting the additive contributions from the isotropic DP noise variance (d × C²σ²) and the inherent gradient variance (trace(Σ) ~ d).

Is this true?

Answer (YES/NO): NO